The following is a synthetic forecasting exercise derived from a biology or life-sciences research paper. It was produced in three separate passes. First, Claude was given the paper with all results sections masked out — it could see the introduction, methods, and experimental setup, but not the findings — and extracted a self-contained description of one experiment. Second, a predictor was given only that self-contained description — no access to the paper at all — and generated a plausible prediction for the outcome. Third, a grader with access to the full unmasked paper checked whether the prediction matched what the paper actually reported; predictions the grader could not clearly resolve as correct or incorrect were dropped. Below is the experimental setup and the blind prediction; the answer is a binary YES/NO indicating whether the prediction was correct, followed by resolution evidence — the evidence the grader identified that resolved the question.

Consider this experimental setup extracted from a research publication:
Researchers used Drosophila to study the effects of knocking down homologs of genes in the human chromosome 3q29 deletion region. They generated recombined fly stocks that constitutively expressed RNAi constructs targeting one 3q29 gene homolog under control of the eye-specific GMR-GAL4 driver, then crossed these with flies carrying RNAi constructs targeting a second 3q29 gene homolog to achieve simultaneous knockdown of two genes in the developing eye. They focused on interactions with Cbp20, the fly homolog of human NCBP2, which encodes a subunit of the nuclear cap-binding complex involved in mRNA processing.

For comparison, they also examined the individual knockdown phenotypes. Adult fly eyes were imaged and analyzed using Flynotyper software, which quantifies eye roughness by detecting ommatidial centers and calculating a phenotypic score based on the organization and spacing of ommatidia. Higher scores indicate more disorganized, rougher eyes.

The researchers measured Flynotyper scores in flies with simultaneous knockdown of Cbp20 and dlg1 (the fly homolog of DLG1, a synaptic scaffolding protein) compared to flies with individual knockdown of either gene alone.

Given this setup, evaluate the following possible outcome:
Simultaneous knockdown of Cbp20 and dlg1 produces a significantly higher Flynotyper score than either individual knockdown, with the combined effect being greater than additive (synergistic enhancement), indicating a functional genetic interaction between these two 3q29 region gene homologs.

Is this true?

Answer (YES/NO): YES